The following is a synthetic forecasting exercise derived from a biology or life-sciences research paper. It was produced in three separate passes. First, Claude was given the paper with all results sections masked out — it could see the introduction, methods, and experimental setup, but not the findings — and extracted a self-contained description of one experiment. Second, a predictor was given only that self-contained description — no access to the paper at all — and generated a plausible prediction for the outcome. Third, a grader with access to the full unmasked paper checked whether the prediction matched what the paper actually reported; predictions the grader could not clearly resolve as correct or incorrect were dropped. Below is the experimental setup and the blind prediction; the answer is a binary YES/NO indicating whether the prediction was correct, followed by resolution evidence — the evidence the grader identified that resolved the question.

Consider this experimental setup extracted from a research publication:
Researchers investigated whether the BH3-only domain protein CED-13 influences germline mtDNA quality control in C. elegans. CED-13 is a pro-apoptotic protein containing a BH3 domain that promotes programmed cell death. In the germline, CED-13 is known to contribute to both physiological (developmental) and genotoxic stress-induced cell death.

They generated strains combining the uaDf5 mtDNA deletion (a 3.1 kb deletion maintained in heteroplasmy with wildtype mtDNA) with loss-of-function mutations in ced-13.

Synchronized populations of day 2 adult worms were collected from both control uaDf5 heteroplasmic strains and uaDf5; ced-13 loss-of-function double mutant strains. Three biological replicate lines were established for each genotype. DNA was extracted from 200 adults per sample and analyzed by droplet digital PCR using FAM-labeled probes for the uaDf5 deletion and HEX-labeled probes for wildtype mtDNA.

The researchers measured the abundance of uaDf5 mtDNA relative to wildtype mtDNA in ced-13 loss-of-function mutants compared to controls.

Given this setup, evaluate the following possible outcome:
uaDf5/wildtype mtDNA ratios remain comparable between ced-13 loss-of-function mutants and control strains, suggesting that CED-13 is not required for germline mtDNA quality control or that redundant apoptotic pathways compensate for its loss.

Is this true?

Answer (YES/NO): NO